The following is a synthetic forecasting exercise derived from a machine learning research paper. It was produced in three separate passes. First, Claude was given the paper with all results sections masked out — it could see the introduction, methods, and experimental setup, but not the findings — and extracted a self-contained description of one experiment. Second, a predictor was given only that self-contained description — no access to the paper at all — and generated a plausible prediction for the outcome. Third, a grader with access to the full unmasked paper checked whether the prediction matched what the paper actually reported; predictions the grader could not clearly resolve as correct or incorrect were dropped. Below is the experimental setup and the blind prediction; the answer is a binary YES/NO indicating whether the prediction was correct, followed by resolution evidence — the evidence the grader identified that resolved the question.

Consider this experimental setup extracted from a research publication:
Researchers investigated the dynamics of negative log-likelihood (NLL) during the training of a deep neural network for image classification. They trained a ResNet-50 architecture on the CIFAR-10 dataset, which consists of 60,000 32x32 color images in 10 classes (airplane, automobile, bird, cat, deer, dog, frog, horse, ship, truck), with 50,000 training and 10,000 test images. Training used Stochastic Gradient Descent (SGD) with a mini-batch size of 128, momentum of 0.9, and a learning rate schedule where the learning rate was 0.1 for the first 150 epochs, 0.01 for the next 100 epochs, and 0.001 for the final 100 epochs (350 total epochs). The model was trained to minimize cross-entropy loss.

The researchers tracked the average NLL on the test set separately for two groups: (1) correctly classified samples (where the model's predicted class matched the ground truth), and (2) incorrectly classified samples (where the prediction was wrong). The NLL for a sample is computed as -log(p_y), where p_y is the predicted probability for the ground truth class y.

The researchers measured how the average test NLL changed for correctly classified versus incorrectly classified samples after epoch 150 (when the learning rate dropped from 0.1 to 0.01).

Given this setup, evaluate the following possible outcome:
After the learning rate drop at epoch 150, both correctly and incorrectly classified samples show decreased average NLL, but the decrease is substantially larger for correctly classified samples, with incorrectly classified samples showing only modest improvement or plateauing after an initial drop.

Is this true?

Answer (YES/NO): NO